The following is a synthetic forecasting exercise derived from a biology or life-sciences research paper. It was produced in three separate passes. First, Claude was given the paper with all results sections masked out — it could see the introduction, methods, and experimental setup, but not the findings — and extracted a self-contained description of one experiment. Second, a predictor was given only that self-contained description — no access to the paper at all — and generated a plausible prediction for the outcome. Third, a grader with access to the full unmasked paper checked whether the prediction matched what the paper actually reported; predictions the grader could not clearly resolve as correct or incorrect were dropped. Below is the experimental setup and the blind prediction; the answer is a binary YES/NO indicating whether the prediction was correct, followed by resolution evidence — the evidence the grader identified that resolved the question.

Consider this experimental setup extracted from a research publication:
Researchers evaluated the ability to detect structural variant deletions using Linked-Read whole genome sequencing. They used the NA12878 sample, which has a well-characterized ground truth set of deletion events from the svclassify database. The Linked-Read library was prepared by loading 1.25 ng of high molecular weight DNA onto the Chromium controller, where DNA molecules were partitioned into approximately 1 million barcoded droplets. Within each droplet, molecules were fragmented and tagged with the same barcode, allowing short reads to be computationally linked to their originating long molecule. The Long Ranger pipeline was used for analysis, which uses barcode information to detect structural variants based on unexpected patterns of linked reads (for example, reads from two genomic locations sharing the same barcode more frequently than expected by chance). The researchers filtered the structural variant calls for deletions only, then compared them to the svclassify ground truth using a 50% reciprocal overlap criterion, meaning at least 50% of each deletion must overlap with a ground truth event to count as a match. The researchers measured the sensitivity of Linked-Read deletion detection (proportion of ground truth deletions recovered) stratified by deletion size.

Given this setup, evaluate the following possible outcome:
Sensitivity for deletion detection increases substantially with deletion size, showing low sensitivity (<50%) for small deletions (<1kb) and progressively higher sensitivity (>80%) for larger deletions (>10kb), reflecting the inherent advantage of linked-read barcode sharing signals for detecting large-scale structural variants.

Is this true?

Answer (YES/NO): NO